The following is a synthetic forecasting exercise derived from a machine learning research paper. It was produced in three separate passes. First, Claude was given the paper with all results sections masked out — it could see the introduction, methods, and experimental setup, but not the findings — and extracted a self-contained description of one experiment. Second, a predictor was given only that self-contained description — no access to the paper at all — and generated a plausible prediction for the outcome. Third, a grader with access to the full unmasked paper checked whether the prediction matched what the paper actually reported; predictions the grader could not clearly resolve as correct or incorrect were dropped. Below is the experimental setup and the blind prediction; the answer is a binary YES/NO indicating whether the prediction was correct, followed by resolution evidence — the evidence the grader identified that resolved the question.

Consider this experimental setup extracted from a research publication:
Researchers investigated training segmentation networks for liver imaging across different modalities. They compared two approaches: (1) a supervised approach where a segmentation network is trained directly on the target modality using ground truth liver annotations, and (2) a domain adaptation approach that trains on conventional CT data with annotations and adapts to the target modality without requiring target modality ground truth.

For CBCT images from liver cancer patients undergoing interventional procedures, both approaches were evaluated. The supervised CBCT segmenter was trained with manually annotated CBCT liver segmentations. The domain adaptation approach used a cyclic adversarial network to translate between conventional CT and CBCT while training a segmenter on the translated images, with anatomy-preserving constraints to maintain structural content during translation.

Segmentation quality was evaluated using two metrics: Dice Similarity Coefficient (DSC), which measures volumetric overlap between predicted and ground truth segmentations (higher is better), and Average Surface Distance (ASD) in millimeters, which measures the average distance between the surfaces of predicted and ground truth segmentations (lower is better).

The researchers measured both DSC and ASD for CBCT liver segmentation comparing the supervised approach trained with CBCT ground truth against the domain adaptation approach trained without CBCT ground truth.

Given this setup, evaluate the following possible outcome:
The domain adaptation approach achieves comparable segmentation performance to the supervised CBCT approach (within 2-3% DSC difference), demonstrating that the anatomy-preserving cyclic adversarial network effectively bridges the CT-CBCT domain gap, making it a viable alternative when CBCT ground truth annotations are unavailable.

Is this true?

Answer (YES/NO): YES